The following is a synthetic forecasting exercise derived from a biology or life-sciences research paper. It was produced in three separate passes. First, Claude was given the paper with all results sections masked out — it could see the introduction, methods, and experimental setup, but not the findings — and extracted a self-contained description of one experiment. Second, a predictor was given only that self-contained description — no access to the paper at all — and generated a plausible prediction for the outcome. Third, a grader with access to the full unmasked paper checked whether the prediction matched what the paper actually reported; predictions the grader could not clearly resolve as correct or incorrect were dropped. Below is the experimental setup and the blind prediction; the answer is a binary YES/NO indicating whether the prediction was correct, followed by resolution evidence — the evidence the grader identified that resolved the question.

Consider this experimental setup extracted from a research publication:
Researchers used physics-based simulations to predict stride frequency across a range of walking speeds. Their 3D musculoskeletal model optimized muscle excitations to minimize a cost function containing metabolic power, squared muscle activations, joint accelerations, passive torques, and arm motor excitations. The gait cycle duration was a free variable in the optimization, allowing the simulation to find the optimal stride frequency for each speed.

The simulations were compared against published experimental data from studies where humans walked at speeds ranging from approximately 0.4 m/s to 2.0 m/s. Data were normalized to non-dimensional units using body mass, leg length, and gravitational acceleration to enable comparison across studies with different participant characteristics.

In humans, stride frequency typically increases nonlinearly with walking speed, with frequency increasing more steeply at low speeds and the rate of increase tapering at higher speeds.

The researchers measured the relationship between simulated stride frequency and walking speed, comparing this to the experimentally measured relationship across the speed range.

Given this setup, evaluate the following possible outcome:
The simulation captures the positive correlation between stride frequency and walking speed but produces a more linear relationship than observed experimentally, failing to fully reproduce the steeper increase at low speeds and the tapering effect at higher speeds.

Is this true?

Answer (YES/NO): NO